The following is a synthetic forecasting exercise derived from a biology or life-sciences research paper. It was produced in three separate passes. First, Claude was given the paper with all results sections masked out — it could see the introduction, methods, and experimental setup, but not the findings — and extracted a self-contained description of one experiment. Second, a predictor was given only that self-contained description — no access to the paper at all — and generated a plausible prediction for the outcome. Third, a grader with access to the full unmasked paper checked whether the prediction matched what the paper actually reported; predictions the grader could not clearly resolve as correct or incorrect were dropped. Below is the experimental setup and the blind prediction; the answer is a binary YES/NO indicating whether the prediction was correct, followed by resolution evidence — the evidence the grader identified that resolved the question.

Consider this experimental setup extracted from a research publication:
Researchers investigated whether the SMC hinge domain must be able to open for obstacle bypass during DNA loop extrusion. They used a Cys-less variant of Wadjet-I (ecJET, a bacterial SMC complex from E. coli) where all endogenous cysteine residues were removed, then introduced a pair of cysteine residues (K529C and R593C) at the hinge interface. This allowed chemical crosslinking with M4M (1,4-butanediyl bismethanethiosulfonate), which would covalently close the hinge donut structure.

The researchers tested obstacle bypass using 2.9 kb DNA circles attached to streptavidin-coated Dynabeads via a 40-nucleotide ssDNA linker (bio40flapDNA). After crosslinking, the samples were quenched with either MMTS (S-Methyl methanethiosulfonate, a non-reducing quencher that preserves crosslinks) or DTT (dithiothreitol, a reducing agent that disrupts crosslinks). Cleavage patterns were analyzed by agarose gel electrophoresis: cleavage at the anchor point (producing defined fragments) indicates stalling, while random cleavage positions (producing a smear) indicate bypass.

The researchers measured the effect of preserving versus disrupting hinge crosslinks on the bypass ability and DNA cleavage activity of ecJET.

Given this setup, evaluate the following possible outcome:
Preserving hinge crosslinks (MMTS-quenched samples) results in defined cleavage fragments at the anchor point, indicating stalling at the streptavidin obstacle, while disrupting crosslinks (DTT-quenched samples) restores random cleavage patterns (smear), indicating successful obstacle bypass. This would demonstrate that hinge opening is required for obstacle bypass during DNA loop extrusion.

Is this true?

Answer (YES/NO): YES